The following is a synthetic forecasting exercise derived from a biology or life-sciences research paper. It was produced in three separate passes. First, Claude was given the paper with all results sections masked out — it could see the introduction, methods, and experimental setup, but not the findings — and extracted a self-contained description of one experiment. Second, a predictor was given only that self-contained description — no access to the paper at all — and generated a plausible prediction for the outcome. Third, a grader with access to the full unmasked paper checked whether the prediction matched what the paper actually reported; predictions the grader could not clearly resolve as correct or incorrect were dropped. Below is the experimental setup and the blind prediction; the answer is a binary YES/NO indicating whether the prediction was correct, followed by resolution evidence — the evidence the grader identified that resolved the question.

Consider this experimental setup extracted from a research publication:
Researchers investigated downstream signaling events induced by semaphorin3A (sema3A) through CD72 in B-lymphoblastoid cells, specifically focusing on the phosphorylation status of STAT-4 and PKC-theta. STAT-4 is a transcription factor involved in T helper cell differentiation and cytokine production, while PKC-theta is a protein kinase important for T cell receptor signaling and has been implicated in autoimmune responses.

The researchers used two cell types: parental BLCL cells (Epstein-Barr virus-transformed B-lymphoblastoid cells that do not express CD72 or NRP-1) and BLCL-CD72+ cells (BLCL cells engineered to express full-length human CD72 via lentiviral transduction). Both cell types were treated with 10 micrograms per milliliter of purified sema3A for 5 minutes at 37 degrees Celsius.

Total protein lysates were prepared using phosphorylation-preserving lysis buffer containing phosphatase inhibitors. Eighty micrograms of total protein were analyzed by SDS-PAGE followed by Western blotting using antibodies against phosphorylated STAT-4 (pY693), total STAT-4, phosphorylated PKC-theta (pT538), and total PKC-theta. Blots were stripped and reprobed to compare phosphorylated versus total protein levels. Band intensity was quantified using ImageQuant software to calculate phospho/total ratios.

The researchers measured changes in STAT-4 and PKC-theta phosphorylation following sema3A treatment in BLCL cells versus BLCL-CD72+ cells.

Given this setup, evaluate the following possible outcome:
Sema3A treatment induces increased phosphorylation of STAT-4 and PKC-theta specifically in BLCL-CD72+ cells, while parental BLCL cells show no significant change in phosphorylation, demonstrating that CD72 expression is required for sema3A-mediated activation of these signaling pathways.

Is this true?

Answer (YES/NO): NO